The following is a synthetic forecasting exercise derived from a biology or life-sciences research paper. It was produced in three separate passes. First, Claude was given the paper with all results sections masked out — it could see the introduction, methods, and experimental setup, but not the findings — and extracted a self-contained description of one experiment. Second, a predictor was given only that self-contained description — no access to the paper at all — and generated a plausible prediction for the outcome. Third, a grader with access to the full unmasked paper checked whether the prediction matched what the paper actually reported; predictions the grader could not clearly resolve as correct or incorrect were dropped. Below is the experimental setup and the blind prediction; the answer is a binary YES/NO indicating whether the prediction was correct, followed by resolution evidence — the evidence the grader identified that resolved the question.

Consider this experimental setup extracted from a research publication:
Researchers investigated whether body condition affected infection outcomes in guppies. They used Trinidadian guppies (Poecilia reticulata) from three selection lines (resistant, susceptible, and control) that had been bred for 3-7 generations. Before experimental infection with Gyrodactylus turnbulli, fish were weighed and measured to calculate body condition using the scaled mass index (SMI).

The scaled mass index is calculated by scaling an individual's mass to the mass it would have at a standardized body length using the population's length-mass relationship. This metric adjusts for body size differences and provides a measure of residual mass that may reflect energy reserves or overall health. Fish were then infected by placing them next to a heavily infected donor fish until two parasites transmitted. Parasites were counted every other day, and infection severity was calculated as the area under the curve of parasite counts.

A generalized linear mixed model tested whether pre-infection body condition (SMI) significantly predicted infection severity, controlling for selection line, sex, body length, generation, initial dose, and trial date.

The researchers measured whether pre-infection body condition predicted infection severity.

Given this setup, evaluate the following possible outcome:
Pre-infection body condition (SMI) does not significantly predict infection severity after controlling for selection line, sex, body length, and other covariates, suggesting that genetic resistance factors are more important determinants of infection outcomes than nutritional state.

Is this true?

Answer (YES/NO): YES